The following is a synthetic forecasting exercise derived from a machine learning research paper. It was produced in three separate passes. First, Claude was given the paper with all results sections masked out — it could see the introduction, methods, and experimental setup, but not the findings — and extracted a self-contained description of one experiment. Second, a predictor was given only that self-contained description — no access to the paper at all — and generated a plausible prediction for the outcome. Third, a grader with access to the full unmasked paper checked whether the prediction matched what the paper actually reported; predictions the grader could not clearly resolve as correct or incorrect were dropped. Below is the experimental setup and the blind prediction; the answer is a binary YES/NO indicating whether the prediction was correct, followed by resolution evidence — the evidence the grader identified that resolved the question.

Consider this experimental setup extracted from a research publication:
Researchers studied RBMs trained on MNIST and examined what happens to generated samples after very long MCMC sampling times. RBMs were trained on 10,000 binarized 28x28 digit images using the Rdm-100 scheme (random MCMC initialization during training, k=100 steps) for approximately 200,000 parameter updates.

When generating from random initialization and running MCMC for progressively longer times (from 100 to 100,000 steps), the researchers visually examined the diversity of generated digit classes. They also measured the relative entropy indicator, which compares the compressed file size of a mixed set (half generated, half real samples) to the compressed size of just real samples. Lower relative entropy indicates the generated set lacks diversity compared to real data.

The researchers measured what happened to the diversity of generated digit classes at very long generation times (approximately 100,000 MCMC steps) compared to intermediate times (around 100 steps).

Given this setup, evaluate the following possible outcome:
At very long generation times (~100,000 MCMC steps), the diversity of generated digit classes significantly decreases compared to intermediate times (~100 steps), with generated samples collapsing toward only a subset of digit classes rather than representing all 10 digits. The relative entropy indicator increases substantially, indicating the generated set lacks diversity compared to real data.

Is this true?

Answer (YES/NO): NO